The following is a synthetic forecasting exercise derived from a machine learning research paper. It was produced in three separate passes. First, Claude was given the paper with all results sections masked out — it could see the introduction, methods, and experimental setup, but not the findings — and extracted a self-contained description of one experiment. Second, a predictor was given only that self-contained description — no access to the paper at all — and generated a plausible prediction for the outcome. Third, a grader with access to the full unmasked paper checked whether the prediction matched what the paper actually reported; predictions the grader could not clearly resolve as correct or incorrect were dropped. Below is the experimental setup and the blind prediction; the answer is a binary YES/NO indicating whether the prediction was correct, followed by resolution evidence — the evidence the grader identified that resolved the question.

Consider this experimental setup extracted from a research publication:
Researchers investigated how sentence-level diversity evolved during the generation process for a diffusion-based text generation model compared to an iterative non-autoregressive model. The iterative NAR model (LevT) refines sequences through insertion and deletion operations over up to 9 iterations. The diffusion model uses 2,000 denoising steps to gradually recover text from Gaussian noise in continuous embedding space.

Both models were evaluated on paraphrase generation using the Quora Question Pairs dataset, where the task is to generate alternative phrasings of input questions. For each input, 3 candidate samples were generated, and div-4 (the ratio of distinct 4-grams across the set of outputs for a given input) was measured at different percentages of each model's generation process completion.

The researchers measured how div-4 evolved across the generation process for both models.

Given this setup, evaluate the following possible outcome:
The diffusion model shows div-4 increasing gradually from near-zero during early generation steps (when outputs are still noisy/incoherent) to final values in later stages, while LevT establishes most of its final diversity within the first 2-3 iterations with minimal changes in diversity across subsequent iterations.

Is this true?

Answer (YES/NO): NO